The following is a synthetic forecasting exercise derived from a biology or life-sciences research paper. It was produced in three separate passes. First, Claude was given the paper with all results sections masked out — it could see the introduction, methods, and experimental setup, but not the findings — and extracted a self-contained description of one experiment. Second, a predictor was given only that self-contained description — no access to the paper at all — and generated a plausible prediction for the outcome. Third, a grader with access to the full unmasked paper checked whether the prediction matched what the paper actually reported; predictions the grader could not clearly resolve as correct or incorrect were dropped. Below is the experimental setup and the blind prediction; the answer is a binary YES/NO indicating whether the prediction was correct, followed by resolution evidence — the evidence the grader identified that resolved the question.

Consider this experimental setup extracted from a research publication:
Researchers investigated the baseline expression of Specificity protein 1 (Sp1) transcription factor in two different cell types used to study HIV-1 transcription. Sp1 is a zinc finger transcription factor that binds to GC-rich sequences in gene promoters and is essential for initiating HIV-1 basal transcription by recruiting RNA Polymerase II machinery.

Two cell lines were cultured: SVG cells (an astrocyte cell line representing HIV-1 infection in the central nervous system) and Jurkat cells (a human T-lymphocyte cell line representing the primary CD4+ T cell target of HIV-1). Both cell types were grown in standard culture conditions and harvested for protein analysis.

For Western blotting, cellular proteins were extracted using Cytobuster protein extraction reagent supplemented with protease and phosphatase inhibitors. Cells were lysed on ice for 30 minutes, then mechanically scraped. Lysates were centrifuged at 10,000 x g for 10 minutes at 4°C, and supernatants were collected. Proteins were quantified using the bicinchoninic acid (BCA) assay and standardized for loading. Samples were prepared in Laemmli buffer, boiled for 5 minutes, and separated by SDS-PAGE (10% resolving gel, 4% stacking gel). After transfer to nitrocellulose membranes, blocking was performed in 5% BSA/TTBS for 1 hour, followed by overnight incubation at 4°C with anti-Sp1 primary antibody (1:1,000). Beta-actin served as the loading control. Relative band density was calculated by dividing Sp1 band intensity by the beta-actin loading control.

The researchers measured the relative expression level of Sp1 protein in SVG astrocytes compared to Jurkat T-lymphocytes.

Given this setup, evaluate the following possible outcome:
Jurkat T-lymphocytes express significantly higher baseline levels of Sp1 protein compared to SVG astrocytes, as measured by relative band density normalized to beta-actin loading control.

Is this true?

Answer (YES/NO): NO